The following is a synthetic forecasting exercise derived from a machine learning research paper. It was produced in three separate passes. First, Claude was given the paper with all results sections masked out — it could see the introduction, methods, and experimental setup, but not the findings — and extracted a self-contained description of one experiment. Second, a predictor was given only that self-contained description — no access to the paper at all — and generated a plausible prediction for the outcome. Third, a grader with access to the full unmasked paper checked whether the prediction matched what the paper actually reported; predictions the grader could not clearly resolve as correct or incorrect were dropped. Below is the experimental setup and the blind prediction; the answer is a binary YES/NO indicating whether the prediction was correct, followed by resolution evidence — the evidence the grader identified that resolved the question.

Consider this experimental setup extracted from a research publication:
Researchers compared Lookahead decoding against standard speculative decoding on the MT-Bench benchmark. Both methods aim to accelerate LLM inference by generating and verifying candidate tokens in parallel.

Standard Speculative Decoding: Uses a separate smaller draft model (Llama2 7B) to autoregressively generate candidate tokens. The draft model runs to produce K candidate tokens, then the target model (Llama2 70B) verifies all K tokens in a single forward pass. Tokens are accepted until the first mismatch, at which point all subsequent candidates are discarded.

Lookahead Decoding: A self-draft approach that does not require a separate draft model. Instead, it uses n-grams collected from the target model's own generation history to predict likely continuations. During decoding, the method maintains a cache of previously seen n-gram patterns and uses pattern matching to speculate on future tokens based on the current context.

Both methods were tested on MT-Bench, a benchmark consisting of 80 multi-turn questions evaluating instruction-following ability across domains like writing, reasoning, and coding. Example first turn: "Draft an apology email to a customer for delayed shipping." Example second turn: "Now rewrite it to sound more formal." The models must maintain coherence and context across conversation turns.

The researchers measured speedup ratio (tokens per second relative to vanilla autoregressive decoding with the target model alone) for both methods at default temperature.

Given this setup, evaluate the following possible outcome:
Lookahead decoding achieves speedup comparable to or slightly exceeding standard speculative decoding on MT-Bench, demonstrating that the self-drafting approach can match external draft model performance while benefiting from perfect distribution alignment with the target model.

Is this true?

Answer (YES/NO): NO